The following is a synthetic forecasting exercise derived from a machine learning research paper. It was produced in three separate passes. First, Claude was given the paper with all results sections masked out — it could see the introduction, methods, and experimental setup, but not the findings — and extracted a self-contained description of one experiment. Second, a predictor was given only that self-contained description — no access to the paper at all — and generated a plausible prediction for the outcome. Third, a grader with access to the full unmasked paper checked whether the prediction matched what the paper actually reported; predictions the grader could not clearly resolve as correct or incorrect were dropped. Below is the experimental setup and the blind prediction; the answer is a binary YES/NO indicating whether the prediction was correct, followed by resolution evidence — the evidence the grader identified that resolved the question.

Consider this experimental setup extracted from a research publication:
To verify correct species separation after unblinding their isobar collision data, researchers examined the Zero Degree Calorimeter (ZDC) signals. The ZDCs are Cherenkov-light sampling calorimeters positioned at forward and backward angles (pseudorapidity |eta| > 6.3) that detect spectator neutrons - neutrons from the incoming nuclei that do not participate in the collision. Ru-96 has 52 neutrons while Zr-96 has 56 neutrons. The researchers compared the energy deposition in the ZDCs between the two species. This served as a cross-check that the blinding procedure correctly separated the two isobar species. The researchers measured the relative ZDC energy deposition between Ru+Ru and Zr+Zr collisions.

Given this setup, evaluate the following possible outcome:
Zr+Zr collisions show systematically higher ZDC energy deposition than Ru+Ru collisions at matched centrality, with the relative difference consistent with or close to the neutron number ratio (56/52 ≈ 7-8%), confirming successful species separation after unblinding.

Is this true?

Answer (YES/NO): YES